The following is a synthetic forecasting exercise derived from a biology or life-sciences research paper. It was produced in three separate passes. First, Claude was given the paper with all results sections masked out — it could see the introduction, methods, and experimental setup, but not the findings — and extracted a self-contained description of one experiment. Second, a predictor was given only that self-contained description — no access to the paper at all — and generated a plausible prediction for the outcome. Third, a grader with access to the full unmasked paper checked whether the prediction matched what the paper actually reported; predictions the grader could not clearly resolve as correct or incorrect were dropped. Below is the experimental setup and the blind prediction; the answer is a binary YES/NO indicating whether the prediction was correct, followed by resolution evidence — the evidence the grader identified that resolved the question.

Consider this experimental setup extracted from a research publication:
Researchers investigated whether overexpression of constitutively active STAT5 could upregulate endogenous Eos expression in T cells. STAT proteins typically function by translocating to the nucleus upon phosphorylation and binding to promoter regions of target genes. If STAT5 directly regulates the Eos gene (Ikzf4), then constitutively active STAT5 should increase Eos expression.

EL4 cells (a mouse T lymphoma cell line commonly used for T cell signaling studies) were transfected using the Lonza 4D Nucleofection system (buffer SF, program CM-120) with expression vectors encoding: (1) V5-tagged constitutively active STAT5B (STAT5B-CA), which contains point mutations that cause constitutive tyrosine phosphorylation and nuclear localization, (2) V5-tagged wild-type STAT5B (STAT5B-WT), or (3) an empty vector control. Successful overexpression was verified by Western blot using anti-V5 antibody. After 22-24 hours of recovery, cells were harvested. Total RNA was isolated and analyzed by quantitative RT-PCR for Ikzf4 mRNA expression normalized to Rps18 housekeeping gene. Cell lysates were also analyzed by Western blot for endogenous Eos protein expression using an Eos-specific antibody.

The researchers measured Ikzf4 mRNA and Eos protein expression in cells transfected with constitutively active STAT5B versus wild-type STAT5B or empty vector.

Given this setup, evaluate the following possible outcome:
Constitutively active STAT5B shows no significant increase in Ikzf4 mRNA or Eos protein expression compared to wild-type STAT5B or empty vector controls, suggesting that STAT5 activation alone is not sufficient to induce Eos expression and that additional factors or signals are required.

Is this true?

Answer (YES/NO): NO